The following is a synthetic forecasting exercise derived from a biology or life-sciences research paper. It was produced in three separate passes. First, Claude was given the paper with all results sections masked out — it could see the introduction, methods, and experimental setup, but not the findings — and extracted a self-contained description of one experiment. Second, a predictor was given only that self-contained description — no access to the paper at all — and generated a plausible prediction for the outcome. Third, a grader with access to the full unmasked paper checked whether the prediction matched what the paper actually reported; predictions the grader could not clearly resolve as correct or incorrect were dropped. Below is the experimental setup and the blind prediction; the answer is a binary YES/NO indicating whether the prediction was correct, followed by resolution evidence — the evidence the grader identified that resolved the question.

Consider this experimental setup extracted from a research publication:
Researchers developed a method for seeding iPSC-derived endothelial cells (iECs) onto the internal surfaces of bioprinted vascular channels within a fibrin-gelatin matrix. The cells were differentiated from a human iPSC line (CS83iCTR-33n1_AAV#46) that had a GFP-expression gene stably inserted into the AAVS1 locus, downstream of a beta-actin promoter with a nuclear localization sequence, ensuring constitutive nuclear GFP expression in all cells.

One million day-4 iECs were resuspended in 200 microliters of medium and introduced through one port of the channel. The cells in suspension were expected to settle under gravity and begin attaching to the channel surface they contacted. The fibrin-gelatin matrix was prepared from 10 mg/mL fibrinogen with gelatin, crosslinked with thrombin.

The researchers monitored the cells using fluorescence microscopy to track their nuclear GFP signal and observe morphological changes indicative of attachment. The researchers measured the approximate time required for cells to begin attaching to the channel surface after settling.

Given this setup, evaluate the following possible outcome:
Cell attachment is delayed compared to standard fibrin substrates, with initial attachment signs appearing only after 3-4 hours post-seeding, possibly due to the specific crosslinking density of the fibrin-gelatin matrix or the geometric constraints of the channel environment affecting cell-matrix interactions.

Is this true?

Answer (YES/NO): NO